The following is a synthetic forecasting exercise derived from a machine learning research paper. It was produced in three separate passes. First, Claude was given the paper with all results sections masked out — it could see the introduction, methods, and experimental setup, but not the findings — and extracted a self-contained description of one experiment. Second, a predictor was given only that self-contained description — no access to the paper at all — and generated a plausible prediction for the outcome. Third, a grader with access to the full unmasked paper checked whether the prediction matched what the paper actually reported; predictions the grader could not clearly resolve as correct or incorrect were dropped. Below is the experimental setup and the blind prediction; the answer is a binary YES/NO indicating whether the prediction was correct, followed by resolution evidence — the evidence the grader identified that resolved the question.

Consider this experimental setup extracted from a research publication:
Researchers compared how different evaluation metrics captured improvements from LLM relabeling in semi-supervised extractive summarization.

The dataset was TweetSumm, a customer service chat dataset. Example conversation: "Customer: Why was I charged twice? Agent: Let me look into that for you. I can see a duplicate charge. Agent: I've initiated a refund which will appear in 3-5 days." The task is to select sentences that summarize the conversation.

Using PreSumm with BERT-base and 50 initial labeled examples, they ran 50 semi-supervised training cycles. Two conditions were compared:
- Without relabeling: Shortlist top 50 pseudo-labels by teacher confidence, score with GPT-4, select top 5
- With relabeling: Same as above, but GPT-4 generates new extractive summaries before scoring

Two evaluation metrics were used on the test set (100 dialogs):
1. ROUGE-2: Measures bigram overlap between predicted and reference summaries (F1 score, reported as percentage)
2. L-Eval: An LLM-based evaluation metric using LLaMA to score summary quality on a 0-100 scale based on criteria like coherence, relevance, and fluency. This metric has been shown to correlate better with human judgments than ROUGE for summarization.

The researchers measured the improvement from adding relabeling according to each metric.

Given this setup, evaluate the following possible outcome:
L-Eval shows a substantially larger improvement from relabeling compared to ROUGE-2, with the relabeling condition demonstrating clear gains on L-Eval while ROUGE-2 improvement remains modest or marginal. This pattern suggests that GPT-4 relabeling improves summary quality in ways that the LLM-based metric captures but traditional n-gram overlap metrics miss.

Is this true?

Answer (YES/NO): NO